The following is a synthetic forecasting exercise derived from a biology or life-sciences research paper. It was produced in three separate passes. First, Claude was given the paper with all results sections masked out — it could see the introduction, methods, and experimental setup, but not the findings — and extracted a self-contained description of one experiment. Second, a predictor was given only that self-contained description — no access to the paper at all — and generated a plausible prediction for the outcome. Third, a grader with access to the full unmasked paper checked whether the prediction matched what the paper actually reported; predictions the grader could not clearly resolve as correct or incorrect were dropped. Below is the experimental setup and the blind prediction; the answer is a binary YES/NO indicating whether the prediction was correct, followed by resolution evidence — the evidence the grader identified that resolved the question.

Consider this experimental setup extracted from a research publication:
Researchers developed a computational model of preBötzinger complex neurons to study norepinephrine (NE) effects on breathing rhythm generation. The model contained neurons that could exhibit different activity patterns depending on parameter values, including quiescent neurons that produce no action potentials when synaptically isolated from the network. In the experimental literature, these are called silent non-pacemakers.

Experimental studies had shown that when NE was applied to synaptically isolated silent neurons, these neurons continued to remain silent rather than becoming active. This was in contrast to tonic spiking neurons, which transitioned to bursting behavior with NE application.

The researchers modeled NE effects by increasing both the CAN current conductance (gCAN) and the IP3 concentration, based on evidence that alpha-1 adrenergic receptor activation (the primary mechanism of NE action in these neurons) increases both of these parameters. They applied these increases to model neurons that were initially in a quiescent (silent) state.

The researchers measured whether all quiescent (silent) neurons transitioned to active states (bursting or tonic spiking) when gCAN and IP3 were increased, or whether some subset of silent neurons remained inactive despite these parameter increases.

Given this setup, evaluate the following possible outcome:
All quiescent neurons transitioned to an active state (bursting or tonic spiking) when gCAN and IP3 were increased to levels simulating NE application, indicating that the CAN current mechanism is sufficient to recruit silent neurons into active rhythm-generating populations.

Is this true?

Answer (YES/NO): NO